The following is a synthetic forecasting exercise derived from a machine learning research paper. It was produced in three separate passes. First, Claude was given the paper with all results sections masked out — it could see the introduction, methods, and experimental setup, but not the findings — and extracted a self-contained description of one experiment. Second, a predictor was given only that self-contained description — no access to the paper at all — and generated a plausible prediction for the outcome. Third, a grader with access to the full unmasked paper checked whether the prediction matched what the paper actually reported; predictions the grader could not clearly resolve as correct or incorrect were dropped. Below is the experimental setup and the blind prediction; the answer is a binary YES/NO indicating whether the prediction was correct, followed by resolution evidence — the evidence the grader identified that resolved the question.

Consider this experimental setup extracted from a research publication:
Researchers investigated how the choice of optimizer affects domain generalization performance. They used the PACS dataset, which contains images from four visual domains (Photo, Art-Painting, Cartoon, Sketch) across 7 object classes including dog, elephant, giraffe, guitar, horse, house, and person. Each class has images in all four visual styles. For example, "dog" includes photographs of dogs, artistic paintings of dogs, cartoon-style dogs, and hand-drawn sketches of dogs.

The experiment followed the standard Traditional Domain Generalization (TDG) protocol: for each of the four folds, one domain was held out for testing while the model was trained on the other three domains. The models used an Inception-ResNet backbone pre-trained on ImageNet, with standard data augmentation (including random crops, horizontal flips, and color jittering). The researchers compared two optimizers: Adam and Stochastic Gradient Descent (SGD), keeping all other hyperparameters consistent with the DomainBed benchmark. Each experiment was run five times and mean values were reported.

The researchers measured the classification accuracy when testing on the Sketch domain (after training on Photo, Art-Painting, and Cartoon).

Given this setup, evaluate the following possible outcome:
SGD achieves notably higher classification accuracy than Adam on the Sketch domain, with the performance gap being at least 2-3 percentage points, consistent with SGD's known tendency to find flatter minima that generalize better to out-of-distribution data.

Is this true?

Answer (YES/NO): YES